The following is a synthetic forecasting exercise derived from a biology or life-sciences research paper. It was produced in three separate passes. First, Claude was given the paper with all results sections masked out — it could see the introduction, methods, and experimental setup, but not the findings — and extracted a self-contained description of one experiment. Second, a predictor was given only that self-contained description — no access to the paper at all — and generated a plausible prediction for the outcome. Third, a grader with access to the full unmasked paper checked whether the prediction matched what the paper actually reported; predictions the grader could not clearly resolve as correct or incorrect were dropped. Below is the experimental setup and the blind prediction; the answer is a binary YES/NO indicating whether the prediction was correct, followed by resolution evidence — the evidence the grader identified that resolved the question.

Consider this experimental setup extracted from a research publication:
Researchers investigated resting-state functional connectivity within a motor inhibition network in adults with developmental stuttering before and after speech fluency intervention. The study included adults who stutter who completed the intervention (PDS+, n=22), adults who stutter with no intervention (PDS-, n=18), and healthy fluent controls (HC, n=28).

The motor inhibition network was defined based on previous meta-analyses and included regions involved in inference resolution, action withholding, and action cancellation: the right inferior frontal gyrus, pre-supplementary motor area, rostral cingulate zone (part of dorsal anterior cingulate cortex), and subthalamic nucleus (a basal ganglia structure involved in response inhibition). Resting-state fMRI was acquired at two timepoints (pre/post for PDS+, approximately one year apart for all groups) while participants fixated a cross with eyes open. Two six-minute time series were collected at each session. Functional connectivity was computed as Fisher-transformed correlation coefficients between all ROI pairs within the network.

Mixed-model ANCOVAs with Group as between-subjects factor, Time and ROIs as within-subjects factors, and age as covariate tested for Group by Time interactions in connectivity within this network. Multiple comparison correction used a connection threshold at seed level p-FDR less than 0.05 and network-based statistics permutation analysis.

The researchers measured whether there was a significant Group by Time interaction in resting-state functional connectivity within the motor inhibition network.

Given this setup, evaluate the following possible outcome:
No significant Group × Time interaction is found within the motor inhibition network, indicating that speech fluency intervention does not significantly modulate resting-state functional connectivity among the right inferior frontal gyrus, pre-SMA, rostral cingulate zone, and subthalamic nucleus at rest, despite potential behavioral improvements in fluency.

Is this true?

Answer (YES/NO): YES